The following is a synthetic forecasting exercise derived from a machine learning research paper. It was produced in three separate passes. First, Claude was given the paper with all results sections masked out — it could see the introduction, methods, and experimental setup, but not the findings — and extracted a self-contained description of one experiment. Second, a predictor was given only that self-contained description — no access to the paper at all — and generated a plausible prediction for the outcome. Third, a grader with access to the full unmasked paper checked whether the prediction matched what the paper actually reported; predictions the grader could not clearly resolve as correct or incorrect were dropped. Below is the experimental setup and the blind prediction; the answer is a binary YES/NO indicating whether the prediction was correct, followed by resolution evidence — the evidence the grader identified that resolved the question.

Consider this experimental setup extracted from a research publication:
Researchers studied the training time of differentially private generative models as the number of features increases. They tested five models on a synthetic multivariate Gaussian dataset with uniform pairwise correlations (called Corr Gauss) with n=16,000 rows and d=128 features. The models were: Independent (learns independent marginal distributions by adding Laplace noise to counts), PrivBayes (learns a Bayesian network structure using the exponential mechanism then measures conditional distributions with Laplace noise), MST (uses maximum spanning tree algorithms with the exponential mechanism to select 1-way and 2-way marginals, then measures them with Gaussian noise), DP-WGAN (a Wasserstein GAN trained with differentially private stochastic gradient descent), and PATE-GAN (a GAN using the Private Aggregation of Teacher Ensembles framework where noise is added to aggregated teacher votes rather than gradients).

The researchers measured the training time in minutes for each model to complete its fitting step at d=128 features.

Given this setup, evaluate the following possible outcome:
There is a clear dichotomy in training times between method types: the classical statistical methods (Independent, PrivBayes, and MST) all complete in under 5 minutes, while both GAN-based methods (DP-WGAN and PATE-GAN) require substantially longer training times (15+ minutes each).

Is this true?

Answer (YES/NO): NO